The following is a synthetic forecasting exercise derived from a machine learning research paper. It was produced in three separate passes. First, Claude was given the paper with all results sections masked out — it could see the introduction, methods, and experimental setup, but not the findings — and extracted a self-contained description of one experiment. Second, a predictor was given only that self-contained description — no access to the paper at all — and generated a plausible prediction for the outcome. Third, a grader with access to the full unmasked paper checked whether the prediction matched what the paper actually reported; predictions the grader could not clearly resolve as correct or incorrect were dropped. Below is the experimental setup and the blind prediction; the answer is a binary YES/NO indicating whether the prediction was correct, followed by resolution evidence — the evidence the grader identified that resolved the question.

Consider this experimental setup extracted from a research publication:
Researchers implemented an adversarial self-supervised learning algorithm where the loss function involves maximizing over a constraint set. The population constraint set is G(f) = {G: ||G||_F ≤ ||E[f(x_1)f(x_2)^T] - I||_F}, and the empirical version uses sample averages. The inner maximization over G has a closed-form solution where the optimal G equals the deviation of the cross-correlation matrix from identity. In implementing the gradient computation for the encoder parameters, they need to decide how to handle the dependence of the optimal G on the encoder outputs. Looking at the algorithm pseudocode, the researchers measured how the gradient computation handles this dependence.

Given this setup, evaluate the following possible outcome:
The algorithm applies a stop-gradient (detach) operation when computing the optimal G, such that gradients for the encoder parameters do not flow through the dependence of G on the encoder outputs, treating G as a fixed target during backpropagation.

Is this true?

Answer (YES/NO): YES